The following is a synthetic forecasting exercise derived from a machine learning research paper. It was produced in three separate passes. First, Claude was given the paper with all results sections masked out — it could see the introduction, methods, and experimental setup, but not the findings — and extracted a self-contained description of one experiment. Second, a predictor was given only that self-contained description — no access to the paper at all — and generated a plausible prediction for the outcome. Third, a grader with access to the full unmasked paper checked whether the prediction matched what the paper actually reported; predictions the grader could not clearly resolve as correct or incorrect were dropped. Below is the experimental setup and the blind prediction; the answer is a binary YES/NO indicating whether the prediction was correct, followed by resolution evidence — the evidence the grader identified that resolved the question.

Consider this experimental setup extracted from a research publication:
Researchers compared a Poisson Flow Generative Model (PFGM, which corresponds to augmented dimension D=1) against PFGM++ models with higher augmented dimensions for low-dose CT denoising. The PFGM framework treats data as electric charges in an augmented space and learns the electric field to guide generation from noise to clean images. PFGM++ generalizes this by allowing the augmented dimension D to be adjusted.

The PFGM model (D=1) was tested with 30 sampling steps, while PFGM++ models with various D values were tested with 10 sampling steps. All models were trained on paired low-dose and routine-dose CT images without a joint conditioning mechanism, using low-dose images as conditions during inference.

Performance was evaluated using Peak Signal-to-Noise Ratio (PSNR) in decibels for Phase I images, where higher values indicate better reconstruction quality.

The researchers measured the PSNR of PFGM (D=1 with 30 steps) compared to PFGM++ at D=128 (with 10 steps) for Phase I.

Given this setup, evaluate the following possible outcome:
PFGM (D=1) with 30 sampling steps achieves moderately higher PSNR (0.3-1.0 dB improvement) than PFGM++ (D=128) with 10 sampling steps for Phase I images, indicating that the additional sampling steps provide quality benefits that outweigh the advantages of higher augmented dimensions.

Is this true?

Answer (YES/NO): NO